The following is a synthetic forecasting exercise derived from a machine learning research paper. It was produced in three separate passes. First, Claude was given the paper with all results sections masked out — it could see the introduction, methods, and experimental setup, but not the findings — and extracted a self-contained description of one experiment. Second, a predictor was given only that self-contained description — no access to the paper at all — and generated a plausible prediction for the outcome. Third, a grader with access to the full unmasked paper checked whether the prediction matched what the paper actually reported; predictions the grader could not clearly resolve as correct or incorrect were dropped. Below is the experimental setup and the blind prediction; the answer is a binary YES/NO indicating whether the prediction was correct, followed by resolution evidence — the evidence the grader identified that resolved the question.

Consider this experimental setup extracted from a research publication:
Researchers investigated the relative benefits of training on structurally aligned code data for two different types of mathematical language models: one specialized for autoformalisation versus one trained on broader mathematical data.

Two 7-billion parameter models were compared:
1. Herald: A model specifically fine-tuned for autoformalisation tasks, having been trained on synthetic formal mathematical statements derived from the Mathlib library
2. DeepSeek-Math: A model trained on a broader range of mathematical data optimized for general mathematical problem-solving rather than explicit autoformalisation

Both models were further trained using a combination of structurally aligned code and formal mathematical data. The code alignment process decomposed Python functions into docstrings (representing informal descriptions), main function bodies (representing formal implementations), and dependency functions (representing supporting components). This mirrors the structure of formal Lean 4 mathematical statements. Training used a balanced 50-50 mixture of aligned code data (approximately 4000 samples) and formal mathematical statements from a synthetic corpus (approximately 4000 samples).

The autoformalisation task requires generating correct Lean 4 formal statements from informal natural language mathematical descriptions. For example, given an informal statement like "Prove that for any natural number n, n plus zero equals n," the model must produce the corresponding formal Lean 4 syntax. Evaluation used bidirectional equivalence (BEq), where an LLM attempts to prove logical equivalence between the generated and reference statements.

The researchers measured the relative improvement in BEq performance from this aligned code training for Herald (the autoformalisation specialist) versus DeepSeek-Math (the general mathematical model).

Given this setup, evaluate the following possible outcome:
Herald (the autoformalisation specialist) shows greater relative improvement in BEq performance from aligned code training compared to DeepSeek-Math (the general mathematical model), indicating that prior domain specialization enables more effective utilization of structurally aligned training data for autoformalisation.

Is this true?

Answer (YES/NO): NO